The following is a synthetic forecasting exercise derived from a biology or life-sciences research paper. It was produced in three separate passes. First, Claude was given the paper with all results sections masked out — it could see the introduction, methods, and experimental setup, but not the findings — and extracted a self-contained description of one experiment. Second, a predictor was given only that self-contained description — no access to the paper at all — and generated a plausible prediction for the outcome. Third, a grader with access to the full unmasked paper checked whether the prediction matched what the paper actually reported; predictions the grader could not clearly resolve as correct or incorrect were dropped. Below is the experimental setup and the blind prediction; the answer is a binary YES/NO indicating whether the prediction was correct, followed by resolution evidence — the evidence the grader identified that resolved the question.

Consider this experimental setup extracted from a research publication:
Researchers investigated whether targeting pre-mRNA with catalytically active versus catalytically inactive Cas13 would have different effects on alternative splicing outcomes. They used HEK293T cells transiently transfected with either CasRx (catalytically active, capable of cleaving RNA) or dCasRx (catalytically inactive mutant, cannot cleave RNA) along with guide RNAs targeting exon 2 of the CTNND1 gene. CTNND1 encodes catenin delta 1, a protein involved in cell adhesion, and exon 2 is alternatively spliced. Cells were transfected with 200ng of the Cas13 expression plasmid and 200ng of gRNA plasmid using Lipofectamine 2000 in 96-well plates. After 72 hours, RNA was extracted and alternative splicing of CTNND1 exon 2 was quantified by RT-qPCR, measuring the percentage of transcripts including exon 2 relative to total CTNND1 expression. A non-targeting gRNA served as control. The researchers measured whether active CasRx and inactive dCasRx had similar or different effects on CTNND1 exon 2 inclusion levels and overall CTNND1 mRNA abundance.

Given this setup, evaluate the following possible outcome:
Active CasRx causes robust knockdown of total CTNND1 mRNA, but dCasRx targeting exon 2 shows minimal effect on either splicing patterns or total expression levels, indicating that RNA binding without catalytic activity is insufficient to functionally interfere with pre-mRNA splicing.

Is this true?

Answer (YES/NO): NO